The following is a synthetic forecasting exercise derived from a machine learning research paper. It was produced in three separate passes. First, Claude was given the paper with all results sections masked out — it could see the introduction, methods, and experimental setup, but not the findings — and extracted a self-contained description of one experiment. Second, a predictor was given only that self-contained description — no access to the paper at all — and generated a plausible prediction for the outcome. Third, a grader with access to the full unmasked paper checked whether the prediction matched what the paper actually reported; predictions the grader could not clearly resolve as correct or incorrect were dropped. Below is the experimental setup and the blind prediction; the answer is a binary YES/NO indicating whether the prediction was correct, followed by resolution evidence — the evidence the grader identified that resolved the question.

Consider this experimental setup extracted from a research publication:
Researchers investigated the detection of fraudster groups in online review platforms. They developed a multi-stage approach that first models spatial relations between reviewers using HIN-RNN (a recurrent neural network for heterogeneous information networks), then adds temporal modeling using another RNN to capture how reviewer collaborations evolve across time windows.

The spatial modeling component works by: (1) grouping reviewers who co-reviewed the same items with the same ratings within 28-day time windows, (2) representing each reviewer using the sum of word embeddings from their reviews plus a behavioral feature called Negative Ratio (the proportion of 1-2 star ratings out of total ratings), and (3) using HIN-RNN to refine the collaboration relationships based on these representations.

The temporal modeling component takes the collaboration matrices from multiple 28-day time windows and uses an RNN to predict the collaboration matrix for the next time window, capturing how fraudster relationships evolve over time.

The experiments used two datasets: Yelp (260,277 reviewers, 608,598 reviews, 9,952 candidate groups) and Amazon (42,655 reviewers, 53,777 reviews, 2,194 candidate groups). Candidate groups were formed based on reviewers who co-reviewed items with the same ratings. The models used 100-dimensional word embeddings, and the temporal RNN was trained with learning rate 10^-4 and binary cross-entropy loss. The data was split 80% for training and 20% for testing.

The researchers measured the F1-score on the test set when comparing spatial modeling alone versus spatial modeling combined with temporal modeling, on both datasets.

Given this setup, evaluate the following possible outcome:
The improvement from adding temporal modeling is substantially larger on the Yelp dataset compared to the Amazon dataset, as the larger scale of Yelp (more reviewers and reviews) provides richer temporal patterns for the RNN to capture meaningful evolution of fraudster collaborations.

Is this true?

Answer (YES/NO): NO